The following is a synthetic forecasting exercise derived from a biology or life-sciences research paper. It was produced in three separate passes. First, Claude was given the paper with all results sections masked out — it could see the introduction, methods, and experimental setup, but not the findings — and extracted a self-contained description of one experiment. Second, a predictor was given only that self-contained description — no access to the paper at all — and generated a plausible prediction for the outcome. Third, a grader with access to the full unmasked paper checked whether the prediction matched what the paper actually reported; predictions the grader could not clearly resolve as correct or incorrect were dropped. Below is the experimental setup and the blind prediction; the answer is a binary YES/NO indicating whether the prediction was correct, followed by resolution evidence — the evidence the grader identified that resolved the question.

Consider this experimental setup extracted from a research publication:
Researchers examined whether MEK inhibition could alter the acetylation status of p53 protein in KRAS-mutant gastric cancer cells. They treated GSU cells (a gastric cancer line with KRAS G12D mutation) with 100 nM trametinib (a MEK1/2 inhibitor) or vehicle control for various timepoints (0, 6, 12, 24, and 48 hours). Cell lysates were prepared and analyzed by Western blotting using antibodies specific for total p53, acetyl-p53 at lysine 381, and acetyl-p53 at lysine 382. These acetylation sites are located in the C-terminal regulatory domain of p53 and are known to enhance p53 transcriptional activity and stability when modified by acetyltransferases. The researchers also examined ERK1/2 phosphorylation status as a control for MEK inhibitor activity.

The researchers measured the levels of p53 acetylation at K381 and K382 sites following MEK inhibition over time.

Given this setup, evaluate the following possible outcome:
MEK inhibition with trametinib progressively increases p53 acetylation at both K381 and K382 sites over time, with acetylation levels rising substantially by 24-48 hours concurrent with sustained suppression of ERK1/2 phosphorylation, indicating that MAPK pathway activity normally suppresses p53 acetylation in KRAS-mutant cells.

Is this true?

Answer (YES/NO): YES